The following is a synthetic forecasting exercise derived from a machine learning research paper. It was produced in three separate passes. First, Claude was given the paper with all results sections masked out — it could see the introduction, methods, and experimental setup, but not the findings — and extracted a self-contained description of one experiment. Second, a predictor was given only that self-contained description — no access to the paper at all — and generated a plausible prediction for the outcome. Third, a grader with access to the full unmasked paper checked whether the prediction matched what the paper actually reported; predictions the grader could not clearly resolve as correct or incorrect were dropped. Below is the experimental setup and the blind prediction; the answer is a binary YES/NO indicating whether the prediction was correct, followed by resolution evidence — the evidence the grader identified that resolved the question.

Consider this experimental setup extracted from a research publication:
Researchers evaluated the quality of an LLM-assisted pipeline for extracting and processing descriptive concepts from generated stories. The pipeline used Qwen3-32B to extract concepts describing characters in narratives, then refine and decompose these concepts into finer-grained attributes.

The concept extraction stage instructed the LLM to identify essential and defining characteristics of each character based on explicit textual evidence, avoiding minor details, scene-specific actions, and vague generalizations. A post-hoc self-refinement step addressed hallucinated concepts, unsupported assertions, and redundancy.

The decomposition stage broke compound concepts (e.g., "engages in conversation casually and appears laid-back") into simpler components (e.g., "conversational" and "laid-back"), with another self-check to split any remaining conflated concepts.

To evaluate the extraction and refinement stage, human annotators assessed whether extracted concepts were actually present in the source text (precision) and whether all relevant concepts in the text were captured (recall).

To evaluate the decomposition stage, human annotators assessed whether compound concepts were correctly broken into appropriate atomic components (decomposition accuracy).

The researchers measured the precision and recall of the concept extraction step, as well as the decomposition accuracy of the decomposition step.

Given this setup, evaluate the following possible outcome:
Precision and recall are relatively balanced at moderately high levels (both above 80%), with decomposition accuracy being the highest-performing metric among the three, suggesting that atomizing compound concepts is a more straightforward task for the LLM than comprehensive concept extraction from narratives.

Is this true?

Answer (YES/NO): NO